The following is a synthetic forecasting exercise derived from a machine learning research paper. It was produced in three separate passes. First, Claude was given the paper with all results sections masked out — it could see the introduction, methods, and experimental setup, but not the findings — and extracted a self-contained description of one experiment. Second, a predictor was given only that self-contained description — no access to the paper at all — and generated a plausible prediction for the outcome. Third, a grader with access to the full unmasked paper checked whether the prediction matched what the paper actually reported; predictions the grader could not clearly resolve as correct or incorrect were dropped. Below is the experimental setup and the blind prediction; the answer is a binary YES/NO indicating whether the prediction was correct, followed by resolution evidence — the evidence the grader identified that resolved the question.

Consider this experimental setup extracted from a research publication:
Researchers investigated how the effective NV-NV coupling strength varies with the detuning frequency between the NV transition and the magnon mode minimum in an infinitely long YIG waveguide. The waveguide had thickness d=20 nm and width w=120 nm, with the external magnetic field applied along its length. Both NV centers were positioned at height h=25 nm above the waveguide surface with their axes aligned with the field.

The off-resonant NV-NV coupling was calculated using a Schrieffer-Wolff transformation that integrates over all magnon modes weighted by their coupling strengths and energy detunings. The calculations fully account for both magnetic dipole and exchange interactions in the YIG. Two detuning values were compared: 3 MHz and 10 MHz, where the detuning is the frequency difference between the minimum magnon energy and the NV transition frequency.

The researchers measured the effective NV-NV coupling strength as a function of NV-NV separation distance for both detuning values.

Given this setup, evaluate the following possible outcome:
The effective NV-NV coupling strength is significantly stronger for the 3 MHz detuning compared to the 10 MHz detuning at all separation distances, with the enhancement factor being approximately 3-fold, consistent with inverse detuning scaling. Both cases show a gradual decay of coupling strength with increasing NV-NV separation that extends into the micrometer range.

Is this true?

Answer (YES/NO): NO